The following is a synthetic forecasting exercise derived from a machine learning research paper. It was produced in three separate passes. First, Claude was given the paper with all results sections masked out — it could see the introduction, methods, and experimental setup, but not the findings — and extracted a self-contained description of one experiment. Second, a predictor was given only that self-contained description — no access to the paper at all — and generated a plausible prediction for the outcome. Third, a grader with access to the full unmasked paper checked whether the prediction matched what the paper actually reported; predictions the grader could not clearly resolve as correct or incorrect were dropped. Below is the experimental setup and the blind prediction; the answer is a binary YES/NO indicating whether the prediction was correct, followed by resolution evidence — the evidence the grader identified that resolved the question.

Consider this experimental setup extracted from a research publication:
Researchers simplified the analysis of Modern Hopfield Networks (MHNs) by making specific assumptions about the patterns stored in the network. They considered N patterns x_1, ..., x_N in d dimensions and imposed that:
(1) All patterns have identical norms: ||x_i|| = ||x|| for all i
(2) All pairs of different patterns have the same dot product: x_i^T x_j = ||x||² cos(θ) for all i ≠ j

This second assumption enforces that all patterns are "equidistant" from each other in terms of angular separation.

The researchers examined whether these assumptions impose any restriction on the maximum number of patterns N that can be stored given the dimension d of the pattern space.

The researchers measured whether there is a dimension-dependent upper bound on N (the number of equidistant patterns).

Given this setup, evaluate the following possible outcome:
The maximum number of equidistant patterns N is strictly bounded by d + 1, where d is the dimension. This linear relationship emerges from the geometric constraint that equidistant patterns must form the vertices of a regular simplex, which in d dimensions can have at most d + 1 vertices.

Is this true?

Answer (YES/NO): YES